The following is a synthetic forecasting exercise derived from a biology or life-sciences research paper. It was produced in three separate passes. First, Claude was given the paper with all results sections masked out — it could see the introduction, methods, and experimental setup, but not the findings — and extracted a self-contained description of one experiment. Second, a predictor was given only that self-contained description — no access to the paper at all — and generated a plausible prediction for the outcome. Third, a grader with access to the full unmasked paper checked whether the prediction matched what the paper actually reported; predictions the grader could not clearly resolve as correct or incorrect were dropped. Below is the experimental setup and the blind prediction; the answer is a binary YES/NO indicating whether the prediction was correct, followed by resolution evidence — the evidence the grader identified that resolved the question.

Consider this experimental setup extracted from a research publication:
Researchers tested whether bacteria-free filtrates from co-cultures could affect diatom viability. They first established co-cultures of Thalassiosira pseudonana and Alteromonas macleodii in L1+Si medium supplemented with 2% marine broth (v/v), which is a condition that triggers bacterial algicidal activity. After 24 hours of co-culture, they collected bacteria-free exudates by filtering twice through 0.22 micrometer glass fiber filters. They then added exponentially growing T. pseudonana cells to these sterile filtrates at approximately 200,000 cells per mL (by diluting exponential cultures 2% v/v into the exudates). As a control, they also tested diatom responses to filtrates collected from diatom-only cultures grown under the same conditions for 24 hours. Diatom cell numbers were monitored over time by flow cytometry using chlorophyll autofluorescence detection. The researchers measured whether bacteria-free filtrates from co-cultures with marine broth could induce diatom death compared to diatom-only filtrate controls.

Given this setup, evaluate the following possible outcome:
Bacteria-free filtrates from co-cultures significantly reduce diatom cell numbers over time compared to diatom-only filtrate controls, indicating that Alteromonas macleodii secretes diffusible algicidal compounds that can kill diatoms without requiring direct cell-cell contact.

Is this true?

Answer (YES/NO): YES